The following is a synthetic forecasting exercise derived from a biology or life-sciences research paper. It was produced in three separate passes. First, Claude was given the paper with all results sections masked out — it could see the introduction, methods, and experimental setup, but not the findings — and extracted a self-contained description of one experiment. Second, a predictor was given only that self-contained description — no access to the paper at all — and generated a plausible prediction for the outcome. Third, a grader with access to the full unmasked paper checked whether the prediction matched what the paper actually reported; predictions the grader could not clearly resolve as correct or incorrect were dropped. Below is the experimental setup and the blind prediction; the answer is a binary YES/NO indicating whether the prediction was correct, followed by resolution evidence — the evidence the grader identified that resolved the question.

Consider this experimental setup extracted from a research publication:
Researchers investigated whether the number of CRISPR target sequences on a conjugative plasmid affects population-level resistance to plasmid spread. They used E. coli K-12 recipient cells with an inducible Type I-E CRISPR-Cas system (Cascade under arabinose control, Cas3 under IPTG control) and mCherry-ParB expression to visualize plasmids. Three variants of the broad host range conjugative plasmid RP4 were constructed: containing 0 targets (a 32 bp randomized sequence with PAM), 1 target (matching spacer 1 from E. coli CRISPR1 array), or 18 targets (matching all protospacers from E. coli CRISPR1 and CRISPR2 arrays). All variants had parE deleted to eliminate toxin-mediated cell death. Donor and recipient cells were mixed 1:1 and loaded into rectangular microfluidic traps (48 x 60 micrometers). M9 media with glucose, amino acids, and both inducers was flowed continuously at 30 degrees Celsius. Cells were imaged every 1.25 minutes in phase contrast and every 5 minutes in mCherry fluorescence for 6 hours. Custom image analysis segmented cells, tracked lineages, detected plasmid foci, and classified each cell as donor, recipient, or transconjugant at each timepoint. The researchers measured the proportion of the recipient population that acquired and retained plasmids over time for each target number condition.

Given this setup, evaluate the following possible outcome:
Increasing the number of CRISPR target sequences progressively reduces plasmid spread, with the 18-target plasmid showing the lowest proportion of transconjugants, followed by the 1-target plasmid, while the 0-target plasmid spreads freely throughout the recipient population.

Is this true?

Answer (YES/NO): YES